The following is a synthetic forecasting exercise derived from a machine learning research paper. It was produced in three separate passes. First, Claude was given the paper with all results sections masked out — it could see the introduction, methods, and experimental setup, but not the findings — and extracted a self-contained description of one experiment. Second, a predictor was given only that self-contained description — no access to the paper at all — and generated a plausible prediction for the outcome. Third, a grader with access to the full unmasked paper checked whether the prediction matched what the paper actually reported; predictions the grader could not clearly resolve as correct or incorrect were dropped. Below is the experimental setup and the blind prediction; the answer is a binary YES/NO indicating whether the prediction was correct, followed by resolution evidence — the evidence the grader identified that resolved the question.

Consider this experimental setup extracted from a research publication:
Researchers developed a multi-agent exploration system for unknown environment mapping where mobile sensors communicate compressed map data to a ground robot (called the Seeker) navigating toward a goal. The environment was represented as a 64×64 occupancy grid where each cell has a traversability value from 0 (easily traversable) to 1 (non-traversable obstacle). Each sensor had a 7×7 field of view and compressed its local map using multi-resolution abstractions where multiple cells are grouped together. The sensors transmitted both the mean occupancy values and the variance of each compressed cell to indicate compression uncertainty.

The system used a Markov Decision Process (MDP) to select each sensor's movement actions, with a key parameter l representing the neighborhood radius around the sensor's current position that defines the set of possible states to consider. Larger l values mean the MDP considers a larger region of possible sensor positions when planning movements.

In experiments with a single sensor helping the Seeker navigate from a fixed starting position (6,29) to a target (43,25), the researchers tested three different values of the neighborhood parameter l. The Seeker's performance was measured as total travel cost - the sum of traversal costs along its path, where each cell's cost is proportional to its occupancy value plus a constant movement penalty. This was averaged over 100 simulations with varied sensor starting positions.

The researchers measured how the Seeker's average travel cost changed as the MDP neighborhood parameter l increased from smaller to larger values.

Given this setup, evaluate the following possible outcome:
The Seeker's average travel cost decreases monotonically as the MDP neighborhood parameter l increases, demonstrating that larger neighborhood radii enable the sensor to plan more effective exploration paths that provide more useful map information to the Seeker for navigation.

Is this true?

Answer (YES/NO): NO